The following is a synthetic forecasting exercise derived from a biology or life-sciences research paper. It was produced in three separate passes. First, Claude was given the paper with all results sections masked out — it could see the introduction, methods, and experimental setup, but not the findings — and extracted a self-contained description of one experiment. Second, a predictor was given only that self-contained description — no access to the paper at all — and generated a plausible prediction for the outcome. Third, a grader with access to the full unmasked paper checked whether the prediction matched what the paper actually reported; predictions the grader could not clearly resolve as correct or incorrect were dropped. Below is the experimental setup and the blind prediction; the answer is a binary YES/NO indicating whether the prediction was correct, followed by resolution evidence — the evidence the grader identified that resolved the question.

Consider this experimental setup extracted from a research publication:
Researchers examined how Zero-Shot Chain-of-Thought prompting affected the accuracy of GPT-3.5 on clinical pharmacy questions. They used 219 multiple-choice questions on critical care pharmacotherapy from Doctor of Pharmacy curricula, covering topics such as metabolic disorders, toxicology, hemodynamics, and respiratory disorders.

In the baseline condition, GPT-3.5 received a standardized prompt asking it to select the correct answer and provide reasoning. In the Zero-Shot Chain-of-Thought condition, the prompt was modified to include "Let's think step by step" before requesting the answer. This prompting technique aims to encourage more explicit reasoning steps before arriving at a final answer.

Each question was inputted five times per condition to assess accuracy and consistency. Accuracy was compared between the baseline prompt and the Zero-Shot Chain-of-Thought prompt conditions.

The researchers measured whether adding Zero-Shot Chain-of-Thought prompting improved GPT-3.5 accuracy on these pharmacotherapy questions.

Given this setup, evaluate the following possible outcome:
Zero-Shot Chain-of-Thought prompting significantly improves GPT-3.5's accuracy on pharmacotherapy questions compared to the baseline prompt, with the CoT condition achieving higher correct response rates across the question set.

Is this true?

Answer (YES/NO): NO